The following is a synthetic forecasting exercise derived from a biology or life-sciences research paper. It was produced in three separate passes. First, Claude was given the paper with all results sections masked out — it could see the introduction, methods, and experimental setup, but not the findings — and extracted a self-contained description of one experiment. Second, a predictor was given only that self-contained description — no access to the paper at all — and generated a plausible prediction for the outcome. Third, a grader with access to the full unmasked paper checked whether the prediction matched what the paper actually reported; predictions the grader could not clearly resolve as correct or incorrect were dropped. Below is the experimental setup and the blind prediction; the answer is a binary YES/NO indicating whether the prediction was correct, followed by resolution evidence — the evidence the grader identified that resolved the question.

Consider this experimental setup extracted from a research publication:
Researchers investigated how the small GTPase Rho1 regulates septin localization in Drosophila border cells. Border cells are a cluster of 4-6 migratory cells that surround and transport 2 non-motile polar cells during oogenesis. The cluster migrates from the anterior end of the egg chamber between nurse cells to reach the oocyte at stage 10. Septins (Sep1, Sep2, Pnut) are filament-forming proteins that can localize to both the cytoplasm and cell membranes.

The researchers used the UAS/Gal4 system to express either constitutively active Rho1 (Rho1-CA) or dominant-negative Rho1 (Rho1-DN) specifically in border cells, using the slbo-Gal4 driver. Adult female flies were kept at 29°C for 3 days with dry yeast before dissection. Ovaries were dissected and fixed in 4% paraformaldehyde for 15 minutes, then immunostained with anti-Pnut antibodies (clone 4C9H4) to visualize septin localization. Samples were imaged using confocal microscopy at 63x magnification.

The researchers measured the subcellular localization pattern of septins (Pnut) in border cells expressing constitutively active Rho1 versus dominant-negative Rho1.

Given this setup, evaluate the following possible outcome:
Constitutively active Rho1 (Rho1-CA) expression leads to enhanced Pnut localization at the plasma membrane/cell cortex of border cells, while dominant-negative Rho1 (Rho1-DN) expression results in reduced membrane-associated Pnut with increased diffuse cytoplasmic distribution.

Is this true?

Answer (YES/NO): YES